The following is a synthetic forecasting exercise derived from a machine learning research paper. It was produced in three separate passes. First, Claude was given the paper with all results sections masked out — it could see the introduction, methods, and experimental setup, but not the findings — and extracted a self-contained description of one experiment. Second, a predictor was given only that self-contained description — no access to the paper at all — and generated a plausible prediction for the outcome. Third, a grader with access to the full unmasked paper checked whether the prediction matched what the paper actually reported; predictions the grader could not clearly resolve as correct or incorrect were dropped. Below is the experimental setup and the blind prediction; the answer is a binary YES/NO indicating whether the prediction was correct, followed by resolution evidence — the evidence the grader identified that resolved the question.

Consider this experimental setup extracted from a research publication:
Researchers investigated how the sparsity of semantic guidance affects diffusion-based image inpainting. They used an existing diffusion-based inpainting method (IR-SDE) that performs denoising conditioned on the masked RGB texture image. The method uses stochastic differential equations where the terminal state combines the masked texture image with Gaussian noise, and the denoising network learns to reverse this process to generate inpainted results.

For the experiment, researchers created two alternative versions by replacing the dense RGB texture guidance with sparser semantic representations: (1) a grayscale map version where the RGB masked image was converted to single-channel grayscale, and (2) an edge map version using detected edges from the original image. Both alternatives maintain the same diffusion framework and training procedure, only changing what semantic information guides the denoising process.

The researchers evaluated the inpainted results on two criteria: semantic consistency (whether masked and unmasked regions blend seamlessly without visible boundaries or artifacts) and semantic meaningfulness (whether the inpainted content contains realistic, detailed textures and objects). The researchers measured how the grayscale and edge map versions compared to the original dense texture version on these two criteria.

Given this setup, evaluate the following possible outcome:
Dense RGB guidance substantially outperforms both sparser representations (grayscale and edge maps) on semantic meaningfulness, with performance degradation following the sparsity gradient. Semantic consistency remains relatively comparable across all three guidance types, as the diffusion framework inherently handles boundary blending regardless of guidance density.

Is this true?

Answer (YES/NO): NO